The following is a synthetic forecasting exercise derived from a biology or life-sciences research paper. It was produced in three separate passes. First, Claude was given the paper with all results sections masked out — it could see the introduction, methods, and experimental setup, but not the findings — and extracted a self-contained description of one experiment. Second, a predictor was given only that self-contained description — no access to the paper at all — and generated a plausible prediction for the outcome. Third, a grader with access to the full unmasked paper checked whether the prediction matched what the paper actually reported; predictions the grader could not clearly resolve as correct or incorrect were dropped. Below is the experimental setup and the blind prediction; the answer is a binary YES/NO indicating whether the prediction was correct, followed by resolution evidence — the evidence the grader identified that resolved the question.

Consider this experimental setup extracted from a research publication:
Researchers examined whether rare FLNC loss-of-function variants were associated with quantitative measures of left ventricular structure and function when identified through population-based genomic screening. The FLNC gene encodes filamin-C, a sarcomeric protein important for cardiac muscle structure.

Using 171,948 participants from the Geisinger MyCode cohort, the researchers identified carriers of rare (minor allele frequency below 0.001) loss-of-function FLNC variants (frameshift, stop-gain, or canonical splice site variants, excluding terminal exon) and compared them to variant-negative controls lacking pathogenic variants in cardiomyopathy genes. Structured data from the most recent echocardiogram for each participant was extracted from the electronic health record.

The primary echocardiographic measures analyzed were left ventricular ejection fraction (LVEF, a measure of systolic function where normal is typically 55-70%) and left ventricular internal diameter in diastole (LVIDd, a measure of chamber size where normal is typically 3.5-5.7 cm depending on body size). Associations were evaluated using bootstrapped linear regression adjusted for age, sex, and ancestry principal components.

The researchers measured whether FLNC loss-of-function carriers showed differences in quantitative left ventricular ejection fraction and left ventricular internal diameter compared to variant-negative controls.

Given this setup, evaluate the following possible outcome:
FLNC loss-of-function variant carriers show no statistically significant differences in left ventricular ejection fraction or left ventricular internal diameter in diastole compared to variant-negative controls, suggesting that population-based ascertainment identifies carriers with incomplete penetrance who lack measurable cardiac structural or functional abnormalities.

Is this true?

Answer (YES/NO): NO